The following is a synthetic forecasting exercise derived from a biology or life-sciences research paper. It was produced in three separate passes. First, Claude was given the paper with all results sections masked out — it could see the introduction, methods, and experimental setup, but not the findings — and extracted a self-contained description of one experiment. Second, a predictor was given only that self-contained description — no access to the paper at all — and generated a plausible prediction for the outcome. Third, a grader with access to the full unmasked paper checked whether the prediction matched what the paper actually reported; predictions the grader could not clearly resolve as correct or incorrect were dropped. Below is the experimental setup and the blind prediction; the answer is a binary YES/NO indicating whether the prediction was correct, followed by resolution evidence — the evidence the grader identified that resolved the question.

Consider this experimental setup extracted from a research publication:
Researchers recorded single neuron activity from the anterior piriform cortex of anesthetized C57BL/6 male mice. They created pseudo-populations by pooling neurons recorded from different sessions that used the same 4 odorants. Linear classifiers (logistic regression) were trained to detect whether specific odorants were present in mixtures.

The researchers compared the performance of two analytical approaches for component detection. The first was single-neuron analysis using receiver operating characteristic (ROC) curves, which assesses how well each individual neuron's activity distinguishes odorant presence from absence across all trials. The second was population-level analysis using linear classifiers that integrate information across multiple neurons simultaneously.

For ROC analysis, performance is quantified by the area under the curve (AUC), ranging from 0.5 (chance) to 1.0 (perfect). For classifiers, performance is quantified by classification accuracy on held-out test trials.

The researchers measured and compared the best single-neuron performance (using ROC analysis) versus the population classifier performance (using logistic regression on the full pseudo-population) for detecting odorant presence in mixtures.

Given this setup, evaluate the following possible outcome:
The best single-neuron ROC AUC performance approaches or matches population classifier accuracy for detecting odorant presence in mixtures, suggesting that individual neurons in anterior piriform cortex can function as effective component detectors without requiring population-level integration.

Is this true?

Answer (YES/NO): YES